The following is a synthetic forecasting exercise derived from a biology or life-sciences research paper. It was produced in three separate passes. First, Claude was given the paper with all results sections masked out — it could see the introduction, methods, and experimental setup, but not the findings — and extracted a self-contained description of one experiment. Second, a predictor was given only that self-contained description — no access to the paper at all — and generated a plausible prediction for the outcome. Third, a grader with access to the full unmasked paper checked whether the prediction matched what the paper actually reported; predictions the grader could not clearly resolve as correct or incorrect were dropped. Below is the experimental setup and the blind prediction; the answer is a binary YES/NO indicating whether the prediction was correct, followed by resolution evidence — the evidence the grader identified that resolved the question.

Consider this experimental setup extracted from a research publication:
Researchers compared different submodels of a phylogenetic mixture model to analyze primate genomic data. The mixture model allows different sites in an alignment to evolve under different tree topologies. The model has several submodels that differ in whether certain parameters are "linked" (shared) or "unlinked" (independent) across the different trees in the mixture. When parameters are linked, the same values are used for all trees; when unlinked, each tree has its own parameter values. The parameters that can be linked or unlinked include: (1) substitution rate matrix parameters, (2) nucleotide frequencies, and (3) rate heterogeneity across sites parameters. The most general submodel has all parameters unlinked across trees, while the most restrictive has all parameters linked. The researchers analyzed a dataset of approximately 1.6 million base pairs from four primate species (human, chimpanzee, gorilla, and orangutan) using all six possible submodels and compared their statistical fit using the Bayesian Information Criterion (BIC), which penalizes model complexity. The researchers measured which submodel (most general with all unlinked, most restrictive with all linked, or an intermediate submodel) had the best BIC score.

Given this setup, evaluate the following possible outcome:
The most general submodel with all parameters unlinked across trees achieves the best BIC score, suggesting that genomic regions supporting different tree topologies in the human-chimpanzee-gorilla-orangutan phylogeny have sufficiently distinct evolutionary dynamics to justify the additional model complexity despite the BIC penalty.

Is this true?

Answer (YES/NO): NO